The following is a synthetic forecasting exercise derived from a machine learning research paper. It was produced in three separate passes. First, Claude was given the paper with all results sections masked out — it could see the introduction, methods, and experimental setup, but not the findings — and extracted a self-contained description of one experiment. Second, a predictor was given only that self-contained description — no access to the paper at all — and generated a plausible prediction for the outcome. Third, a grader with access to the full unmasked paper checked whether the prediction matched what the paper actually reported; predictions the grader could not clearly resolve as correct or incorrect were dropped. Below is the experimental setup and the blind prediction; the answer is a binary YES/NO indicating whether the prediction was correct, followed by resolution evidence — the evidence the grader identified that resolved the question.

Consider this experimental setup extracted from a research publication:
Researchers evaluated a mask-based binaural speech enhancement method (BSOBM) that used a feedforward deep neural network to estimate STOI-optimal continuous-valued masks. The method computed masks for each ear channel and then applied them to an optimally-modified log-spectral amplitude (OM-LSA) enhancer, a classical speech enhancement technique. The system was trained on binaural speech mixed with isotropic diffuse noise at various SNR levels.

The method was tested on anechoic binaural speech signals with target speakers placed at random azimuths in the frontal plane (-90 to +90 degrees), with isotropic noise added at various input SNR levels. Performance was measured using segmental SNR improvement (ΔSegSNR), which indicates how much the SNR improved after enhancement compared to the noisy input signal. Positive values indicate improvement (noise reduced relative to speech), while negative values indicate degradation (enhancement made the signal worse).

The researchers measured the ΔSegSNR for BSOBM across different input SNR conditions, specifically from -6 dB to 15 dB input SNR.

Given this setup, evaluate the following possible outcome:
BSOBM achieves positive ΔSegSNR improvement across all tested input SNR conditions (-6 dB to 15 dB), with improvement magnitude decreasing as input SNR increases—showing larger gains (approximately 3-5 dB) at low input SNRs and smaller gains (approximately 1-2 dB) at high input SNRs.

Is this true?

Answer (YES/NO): NO